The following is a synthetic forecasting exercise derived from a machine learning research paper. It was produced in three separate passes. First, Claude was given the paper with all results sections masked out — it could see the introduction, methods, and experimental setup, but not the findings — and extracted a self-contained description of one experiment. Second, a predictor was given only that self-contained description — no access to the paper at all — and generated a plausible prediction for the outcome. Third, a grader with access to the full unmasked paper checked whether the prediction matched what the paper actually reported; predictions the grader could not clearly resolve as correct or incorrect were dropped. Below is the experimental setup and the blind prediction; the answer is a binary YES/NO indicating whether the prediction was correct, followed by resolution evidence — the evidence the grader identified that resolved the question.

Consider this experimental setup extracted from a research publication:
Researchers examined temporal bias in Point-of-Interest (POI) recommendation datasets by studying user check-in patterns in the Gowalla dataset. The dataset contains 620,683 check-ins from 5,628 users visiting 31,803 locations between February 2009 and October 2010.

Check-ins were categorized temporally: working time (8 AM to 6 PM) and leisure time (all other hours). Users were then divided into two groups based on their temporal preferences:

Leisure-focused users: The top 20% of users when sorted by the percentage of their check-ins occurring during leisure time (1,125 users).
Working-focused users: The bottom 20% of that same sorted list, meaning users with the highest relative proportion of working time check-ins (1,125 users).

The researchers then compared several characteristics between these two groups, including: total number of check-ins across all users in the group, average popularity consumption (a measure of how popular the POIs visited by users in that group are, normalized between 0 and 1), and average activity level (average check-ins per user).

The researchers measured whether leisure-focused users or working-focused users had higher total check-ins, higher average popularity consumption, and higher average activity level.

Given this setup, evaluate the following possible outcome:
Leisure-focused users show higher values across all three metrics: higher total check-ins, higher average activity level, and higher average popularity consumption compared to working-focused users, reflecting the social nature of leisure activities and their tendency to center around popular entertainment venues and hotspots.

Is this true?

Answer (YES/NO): YES